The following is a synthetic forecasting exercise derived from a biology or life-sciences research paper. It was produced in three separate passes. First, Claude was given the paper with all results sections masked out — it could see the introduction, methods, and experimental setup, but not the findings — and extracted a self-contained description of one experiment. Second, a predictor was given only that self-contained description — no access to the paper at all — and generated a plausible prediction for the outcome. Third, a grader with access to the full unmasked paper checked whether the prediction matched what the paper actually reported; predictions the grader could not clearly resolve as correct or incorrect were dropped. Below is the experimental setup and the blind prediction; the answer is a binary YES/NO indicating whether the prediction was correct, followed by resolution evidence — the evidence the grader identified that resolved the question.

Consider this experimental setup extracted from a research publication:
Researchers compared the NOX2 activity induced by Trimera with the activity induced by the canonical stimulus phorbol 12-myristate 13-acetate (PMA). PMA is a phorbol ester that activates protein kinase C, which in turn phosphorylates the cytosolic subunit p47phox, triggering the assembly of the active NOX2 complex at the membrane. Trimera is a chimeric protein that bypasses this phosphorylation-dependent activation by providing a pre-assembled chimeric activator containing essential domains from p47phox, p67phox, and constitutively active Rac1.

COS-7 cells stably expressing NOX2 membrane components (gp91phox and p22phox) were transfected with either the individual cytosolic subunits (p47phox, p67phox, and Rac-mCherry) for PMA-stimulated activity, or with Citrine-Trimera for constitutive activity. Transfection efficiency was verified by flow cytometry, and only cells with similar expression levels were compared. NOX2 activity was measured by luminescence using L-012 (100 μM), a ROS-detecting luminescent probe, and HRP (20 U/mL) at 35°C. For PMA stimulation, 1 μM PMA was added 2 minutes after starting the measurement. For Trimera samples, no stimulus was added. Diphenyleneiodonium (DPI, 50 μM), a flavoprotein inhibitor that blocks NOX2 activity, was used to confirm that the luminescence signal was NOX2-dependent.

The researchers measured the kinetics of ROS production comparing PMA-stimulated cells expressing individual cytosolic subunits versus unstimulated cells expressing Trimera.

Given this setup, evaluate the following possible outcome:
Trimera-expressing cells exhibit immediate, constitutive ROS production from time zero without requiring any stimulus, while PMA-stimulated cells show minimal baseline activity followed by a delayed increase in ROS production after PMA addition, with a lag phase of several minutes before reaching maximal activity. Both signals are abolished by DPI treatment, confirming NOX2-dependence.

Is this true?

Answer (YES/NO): YES